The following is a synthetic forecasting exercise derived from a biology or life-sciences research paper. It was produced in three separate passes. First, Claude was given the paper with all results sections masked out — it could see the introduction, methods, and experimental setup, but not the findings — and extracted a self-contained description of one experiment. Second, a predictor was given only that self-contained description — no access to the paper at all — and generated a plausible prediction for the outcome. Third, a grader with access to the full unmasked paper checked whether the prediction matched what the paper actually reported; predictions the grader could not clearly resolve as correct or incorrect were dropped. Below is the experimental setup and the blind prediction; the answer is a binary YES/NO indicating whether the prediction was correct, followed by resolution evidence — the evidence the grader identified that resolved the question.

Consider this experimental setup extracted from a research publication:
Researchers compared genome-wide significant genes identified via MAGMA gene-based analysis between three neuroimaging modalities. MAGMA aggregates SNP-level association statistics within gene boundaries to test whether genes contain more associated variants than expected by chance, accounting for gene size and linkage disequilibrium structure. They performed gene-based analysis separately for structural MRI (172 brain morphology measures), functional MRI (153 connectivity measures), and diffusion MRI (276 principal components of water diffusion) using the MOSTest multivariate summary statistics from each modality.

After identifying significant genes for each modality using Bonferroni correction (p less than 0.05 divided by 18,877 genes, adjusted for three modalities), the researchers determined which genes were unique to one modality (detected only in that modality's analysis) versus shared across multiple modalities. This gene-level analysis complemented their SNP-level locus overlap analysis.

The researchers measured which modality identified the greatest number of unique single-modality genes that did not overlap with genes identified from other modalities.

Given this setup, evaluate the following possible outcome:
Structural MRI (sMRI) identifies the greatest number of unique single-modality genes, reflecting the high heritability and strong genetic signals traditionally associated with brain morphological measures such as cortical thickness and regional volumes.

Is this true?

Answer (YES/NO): YES